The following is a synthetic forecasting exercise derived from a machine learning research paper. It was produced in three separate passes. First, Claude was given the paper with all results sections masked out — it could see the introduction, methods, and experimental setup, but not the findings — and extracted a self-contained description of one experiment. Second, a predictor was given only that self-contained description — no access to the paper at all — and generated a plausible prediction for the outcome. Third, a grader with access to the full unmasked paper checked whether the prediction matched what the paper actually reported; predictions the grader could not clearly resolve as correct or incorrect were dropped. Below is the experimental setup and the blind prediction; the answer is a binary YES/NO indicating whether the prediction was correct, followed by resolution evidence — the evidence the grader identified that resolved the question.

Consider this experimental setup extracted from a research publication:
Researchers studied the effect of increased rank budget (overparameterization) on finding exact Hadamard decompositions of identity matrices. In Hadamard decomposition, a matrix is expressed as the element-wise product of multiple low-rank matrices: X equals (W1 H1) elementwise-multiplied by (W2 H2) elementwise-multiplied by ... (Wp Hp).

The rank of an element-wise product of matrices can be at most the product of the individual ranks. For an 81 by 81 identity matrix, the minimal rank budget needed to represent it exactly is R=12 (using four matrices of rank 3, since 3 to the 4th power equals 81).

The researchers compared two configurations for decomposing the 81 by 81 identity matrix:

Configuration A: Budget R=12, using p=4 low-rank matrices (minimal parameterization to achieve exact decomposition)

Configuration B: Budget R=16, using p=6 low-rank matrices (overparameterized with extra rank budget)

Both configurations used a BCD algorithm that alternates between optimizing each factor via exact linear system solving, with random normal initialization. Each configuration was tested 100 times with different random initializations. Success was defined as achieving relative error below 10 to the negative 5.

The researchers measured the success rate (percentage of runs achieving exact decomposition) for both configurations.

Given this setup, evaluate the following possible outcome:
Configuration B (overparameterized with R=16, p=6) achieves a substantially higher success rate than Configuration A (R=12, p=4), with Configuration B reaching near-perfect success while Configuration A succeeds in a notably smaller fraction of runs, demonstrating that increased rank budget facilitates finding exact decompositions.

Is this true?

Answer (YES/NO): NO